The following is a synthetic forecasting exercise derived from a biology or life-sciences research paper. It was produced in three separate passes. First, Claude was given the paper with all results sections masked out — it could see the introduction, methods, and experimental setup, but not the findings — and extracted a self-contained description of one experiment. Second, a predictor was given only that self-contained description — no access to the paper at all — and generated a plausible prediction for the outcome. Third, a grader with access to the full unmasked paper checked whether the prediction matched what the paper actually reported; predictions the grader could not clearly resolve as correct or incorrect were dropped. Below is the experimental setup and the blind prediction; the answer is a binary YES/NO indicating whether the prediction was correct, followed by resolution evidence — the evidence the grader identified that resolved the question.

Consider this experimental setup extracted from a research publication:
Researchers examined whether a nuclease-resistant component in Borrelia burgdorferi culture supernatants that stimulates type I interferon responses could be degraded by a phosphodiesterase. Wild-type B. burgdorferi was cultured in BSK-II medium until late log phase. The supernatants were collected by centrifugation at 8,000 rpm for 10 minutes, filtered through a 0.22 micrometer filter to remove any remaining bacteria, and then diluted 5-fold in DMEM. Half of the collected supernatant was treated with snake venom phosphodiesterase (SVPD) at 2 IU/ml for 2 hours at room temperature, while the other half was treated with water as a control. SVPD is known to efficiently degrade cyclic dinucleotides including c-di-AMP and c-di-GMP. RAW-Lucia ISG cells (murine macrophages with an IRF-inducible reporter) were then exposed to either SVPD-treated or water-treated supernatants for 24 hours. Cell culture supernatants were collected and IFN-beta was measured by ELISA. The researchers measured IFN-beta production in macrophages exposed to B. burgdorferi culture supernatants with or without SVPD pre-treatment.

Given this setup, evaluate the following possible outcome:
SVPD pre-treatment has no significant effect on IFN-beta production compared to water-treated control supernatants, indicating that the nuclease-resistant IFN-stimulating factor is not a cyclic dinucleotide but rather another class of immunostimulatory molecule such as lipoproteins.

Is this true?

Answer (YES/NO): NO